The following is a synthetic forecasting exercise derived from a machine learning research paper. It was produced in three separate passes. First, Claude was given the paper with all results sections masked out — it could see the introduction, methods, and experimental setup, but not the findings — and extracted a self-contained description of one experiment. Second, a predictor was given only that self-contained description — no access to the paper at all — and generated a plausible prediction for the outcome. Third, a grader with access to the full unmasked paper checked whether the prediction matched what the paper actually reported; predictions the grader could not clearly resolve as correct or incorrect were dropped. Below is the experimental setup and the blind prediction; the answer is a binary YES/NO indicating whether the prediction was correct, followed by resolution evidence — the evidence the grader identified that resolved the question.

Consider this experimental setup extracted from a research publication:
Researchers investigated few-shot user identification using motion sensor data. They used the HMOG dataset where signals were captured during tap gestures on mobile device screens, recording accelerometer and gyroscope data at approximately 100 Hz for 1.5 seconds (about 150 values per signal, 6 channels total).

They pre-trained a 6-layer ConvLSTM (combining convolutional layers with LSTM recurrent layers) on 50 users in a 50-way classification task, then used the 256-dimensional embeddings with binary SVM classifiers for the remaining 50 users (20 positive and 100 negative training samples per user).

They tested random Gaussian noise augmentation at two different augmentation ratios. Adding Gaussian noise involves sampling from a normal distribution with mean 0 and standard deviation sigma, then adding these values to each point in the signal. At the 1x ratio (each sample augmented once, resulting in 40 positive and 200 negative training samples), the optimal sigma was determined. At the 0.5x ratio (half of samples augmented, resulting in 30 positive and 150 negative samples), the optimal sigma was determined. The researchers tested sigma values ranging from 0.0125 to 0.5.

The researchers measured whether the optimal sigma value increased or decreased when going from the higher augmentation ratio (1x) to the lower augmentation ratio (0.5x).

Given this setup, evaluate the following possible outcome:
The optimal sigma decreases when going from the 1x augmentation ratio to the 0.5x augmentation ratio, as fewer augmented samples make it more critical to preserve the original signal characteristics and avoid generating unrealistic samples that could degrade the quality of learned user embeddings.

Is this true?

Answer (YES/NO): NO